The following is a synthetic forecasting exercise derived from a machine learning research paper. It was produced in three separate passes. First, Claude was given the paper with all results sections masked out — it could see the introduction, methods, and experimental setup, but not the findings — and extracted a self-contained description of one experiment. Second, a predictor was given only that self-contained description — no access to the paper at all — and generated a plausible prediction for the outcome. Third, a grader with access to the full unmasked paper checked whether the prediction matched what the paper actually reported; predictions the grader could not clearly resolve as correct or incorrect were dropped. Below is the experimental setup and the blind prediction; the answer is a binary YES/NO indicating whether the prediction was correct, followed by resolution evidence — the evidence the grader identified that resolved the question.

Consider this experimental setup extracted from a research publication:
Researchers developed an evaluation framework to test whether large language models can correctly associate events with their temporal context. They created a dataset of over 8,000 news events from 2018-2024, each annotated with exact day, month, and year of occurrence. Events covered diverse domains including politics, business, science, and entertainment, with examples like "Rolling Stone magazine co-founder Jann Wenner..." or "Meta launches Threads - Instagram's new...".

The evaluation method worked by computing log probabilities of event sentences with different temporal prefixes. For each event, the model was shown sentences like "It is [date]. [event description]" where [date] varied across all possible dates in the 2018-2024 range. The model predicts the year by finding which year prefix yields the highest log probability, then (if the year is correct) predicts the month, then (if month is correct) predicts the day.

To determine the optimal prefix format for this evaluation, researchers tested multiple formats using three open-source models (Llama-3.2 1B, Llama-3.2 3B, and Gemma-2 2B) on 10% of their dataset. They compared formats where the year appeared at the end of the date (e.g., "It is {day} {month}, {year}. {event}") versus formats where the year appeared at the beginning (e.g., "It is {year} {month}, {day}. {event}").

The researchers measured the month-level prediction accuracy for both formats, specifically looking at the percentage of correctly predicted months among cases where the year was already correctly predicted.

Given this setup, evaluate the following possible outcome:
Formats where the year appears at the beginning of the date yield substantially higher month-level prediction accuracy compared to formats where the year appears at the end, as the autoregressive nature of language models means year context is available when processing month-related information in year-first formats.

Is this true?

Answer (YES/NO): NO